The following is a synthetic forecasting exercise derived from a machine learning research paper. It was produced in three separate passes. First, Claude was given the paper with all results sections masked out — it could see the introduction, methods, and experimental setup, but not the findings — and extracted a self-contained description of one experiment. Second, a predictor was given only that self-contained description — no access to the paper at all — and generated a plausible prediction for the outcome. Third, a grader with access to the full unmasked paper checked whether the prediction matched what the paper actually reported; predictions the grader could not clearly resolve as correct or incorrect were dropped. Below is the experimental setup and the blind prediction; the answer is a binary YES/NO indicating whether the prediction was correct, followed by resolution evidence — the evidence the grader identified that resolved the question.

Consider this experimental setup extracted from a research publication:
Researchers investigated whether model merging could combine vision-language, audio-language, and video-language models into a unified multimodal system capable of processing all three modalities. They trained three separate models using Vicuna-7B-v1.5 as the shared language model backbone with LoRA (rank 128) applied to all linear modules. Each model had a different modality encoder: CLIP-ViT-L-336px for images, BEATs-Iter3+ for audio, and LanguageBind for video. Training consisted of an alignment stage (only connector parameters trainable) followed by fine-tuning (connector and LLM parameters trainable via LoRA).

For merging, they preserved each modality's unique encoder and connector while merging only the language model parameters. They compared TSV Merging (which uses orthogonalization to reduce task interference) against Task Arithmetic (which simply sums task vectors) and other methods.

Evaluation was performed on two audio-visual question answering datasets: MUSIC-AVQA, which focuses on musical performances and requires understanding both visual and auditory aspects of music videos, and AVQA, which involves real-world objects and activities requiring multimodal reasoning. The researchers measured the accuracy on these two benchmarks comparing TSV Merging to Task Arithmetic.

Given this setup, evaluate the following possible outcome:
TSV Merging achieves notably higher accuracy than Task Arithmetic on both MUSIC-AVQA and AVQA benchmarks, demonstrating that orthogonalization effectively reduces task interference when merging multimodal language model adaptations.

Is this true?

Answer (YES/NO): NO